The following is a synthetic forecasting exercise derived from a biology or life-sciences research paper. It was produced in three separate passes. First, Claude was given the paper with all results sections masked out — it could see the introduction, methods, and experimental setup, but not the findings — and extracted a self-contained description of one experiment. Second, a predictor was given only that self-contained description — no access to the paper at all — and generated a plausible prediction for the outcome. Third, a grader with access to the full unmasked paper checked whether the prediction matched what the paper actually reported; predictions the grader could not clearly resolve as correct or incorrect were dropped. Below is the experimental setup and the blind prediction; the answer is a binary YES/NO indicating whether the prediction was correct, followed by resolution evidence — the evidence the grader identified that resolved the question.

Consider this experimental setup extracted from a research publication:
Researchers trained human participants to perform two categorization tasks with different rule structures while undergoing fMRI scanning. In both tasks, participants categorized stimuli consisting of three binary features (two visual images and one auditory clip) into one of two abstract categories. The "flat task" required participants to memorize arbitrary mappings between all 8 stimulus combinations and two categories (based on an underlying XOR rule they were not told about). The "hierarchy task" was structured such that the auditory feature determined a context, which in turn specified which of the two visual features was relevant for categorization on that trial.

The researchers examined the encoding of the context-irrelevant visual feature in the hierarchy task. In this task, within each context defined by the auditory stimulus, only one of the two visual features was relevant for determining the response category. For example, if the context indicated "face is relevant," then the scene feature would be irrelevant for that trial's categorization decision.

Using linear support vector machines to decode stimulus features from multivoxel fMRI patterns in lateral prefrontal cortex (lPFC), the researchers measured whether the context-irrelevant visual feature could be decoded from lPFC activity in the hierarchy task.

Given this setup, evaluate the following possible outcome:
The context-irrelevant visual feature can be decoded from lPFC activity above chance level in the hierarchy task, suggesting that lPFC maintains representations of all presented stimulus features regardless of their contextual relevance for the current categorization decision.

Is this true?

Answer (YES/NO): NO